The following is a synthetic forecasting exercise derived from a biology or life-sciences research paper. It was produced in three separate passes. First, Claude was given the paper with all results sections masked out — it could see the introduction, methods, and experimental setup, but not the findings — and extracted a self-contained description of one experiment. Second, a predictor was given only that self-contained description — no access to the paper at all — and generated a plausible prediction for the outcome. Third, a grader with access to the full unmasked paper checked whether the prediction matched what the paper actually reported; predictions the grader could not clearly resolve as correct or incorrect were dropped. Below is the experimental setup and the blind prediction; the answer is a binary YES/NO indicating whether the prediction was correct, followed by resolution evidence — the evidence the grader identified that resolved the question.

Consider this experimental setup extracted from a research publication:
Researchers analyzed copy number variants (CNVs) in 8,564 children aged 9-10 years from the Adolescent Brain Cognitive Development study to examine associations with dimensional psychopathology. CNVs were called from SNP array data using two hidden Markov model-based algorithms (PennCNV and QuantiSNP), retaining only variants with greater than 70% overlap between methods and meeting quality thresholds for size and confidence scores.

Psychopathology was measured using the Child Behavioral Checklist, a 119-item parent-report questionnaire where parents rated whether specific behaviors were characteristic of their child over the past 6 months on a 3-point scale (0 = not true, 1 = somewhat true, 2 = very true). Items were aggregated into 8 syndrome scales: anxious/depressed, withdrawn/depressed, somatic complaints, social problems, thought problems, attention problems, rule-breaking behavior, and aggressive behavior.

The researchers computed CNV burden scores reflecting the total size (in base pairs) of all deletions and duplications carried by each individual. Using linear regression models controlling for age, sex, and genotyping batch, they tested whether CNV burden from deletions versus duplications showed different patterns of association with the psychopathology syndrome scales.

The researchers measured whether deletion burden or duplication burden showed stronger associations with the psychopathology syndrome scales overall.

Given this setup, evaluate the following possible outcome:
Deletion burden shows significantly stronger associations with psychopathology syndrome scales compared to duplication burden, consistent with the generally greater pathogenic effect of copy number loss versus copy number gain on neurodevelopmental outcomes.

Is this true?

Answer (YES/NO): NO